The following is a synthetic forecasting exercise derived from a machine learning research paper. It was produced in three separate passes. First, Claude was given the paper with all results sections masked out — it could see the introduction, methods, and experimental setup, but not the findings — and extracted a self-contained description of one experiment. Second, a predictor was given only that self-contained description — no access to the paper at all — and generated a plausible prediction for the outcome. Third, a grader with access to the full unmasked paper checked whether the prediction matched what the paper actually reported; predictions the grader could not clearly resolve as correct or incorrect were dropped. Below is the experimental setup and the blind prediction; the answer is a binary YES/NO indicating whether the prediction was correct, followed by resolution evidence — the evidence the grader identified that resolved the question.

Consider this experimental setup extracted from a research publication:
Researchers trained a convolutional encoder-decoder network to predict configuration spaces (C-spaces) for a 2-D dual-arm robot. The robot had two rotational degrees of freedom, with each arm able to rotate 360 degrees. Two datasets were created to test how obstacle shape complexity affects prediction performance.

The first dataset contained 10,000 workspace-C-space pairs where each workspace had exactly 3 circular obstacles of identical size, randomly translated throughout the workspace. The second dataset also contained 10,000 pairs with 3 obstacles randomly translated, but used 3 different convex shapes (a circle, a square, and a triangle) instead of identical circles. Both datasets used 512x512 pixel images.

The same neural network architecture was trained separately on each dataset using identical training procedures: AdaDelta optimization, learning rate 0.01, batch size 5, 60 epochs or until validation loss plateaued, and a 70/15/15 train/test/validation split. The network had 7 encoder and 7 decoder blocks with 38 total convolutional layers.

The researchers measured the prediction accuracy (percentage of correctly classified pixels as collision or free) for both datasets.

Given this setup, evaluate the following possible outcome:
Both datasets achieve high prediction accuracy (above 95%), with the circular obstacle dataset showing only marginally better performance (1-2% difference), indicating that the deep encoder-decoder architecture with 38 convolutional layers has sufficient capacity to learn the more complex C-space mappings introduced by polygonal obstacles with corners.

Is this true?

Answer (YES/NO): YES